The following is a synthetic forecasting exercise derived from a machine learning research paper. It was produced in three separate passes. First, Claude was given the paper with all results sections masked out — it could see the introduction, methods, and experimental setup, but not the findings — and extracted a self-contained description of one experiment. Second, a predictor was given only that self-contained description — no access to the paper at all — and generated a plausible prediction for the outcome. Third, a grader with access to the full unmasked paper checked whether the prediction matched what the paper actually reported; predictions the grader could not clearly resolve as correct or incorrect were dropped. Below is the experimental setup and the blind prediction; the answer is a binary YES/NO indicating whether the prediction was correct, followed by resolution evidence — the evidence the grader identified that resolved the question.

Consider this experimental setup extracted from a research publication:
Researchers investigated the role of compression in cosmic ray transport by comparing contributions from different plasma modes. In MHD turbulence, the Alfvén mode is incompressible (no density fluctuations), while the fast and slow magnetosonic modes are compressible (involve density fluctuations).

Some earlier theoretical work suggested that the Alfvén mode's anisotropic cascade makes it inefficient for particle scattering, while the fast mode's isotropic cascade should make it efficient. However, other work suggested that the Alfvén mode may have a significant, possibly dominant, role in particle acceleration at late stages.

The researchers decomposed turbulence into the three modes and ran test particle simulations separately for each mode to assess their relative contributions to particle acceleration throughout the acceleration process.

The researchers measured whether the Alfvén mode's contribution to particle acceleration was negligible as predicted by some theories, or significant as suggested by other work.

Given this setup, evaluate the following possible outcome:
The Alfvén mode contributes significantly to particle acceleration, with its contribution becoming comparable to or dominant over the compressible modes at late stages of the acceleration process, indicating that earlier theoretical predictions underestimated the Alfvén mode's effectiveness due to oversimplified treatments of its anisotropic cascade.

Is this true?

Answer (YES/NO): NO